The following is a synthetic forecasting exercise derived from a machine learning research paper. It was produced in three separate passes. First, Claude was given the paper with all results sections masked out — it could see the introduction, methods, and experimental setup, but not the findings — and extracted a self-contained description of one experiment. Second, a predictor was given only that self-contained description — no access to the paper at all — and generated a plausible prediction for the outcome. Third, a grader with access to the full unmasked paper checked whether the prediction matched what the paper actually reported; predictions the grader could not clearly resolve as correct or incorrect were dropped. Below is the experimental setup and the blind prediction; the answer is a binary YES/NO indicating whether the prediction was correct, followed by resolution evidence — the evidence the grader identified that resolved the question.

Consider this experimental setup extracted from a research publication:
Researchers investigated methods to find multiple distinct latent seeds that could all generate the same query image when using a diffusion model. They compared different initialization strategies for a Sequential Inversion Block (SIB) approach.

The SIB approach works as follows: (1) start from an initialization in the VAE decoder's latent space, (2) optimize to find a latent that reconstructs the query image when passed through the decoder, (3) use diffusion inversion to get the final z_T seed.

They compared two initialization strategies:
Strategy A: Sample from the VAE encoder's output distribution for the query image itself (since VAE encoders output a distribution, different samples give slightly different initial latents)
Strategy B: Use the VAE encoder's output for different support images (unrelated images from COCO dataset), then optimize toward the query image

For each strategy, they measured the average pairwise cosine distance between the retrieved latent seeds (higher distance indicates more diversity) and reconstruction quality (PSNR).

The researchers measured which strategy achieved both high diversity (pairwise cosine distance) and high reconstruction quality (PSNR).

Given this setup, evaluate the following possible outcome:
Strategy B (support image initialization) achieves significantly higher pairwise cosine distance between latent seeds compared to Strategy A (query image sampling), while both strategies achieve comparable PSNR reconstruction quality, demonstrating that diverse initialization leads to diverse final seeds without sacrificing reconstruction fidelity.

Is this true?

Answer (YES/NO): YES